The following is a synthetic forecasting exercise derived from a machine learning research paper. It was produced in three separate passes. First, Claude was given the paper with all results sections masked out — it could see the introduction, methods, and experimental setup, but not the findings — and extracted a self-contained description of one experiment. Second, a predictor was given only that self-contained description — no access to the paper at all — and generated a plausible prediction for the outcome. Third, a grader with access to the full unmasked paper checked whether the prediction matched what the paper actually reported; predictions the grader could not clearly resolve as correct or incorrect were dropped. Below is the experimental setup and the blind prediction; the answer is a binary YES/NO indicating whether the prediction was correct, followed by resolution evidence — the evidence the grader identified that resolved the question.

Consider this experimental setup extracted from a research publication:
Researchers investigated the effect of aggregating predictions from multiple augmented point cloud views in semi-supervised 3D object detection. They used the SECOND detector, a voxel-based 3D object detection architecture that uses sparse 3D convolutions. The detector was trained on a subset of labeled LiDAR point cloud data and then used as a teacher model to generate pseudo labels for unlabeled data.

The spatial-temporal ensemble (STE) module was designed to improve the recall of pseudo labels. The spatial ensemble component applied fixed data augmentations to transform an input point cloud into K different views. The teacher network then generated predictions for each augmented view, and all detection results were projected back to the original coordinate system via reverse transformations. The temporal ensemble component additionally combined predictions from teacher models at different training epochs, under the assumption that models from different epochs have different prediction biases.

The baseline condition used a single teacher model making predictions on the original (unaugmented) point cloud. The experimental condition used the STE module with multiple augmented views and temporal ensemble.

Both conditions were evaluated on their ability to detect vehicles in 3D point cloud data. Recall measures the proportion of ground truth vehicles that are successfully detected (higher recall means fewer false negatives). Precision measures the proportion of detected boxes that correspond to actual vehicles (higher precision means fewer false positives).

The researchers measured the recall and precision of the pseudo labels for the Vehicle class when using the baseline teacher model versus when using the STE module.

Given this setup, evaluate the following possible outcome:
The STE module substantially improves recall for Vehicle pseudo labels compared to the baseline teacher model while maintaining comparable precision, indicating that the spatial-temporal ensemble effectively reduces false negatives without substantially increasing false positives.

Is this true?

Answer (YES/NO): NO